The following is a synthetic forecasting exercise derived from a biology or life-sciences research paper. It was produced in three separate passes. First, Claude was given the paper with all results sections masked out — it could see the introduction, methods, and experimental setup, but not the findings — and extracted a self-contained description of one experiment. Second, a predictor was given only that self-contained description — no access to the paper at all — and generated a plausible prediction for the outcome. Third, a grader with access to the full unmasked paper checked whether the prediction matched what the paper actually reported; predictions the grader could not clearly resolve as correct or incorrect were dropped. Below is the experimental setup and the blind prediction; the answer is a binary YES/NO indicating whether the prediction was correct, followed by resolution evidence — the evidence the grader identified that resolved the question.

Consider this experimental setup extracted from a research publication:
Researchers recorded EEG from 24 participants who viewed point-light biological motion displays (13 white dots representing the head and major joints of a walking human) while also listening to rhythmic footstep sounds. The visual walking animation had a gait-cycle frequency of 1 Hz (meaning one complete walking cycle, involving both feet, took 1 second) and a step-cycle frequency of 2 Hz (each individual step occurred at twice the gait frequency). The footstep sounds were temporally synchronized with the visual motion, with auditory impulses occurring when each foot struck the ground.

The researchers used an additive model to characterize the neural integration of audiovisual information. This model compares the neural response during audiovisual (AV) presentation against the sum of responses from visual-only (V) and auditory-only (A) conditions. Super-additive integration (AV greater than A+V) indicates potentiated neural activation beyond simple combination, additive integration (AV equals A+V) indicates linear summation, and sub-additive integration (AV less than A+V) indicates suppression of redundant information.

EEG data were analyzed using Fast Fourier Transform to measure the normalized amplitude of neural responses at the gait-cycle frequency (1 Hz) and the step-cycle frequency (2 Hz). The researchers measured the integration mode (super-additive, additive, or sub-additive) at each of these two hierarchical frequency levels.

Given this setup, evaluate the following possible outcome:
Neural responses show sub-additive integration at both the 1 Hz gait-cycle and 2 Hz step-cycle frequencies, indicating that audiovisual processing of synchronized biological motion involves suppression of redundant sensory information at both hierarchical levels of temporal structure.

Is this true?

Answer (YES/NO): NO